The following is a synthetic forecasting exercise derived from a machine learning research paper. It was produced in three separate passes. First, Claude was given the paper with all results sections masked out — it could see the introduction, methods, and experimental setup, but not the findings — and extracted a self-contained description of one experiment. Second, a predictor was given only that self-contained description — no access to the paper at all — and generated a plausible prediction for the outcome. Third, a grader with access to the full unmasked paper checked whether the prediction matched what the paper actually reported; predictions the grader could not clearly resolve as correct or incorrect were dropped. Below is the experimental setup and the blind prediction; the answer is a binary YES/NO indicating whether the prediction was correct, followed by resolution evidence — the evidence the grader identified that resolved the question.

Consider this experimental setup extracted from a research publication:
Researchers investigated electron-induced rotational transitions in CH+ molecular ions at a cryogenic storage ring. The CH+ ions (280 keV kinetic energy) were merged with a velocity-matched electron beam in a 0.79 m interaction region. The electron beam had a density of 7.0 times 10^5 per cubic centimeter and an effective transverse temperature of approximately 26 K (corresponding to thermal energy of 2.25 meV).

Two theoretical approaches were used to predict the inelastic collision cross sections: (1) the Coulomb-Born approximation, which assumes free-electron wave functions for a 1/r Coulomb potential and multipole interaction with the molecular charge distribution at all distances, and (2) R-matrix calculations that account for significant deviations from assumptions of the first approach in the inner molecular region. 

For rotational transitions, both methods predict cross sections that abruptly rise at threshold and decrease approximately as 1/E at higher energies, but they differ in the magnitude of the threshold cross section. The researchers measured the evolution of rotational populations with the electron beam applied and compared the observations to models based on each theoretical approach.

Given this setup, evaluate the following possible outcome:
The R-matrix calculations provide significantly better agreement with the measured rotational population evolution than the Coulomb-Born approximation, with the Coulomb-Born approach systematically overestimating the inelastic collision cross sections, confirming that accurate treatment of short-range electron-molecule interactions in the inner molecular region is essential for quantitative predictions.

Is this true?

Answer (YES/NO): NO